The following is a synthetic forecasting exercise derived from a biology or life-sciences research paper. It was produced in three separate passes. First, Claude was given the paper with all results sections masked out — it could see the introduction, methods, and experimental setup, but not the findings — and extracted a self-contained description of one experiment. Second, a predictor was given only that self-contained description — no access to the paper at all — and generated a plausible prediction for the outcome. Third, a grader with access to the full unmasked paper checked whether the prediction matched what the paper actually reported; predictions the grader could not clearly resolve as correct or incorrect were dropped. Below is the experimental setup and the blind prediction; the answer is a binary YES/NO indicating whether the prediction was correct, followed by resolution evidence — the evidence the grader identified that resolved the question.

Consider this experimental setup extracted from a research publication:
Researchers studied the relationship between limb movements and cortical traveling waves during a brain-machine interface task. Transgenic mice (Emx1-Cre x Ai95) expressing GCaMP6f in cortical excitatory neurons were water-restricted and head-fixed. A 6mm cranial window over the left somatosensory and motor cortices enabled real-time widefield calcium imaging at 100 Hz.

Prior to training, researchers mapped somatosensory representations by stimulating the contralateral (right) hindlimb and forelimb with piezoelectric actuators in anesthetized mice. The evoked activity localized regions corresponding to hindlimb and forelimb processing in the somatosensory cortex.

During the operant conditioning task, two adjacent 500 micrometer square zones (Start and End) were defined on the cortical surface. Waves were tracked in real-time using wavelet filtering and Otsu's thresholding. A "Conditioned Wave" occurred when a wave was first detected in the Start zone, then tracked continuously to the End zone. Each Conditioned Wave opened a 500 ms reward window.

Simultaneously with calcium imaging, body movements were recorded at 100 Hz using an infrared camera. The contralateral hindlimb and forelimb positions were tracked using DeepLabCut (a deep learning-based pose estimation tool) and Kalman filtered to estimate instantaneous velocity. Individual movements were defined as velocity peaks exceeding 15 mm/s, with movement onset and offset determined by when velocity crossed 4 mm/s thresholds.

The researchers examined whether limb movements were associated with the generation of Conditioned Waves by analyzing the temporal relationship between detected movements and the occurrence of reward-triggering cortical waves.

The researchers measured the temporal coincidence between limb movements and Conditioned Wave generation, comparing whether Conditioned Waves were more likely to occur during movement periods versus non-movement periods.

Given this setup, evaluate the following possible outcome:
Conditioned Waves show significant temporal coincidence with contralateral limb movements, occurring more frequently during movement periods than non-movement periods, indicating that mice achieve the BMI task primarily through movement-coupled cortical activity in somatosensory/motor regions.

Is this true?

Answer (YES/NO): YES